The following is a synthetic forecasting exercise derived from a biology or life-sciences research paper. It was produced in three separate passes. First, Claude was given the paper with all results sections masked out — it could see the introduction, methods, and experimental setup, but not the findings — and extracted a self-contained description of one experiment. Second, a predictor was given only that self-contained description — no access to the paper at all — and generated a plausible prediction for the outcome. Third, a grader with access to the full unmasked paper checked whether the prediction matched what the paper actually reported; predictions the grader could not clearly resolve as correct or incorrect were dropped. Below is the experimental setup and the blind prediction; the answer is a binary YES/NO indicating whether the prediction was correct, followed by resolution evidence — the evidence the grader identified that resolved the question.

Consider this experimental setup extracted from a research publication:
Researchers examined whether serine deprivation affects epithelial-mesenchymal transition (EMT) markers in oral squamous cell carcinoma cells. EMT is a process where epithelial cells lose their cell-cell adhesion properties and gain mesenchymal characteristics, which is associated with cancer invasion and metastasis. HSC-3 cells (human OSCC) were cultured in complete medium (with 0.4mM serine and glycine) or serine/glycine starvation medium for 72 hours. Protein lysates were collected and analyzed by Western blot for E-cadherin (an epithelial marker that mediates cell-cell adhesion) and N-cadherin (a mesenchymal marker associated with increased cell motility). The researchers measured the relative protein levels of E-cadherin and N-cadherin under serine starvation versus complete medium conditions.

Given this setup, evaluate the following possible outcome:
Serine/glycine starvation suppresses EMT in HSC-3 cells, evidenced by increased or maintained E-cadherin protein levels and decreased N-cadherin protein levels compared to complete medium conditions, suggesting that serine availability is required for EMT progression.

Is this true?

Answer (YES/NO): YES